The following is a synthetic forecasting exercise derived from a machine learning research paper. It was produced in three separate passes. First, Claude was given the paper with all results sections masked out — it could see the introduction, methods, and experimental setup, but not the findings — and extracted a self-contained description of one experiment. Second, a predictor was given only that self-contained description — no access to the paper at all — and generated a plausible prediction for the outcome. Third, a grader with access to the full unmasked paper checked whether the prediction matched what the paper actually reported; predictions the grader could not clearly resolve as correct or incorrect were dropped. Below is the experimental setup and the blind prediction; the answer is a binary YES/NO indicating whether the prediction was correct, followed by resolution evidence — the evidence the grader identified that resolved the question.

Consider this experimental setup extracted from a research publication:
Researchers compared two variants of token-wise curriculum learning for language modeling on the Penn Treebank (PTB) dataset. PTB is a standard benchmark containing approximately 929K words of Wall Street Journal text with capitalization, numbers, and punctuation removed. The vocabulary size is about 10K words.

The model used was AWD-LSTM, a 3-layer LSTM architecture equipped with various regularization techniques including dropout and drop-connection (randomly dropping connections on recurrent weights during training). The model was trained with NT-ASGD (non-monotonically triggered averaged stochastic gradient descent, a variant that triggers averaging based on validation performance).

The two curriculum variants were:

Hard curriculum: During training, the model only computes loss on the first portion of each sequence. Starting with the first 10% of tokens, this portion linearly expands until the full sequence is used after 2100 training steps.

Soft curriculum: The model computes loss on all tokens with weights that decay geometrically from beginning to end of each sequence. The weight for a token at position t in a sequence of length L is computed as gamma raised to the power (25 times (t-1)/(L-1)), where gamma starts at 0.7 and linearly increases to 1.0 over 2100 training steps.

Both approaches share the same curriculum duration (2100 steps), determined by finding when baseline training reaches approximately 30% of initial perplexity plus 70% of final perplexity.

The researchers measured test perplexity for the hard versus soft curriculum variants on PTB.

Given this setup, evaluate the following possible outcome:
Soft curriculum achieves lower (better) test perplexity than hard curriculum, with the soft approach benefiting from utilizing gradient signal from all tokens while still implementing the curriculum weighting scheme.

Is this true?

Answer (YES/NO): YES